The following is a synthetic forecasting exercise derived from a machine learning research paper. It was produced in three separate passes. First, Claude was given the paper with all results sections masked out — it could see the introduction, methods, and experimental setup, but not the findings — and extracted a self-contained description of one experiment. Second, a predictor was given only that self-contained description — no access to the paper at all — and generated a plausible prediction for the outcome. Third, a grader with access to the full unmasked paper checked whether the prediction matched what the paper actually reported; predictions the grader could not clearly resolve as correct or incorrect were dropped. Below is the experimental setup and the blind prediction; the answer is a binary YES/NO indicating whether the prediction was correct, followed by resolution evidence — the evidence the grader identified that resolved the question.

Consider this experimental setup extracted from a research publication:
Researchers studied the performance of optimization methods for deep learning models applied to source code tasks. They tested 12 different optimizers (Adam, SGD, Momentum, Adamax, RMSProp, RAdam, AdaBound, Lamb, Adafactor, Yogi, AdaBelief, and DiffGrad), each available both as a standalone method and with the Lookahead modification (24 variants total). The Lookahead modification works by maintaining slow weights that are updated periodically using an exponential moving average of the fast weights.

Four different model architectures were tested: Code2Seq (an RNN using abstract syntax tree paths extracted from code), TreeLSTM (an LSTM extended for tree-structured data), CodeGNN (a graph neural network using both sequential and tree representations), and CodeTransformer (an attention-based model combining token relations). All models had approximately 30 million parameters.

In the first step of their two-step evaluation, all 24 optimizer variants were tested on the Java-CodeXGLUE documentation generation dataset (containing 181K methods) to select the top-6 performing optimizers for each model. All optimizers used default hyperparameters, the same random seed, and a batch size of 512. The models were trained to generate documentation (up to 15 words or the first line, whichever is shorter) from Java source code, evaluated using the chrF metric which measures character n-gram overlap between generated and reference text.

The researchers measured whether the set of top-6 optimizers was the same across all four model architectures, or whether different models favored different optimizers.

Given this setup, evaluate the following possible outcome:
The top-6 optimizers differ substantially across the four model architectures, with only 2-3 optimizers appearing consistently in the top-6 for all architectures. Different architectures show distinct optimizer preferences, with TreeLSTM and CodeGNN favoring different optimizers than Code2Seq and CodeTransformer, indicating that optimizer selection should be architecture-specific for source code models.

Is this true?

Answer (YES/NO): NO